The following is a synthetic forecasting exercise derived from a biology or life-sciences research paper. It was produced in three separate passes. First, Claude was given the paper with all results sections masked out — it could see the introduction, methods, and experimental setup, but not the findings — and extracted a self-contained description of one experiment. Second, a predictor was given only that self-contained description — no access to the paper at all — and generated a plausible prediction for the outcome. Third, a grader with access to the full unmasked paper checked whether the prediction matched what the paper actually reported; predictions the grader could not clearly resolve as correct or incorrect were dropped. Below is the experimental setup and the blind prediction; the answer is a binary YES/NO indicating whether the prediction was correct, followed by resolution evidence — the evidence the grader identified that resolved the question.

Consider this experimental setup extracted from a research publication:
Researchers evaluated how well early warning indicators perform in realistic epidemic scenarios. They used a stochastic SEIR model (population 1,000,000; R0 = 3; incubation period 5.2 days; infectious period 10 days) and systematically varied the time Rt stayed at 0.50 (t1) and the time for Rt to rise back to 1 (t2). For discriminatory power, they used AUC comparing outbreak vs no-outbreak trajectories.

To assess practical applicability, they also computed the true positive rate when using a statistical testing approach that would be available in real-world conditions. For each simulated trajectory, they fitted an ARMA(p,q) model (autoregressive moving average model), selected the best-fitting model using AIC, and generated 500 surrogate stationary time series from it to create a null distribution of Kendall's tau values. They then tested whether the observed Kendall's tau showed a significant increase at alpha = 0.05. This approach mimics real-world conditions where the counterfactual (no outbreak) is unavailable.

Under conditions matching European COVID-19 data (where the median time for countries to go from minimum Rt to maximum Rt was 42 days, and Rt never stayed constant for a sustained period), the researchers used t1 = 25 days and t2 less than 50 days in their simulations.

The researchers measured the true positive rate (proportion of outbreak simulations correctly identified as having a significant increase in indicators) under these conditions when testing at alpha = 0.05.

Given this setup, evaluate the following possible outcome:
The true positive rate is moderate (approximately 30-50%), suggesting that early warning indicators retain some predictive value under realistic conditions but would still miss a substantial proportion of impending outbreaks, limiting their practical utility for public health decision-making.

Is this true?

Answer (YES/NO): NO